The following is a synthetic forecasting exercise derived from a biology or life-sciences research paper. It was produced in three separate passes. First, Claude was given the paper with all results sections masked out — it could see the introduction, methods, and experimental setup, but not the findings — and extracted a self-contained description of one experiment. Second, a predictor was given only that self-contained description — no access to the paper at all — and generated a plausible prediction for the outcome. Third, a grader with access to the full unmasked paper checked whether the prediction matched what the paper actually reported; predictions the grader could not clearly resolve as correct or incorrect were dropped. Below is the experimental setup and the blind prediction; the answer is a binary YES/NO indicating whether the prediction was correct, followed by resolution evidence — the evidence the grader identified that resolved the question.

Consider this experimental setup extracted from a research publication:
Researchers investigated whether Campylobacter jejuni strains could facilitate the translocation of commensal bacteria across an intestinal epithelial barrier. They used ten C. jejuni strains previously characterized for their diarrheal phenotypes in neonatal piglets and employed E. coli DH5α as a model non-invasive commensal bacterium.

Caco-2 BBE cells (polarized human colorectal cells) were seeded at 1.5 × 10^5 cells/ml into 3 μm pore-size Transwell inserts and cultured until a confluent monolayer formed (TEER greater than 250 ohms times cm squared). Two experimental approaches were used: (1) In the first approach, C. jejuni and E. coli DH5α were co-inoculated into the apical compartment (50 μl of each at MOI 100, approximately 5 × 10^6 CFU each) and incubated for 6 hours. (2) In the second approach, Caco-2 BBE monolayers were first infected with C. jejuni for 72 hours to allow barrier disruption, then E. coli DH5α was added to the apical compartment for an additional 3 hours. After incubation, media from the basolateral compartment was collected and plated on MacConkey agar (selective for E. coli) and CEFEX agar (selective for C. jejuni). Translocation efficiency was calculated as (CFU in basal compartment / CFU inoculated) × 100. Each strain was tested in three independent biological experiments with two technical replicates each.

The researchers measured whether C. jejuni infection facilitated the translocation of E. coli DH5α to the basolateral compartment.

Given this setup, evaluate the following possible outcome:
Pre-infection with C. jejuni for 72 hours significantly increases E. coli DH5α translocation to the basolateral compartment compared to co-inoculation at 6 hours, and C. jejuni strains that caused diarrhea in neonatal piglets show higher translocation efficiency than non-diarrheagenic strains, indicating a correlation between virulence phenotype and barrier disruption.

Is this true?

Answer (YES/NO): NO